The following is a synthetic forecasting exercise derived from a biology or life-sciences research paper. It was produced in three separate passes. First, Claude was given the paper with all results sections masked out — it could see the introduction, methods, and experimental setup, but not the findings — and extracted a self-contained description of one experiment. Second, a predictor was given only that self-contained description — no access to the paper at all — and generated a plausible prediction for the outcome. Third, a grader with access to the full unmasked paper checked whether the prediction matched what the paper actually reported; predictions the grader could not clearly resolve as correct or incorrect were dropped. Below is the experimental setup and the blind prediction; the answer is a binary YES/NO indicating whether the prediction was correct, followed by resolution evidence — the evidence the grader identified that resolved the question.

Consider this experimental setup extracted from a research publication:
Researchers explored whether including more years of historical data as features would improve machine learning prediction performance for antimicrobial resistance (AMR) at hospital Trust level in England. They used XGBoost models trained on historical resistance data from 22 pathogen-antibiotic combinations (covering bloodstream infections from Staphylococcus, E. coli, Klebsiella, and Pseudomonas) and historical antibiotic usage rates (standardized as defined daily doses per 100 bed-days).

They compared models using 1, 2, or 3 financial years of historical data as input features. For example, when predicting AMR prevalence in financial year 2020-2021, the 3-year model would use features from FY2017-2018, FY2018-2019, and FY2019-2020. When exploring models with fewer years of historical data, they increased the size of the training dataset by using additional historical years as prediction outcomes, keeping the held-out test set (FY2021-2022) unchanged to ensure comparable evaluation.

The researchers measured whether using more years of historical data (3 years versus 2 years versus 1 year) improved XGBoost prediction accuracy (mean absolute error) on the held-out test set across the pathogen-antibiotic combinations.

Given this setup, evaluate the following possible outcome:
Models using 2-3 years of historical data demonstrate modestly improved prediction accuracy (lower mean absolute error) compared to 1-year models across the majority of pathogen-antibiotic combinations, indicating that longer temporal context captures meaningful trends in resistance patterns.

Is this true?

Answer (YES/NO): NO